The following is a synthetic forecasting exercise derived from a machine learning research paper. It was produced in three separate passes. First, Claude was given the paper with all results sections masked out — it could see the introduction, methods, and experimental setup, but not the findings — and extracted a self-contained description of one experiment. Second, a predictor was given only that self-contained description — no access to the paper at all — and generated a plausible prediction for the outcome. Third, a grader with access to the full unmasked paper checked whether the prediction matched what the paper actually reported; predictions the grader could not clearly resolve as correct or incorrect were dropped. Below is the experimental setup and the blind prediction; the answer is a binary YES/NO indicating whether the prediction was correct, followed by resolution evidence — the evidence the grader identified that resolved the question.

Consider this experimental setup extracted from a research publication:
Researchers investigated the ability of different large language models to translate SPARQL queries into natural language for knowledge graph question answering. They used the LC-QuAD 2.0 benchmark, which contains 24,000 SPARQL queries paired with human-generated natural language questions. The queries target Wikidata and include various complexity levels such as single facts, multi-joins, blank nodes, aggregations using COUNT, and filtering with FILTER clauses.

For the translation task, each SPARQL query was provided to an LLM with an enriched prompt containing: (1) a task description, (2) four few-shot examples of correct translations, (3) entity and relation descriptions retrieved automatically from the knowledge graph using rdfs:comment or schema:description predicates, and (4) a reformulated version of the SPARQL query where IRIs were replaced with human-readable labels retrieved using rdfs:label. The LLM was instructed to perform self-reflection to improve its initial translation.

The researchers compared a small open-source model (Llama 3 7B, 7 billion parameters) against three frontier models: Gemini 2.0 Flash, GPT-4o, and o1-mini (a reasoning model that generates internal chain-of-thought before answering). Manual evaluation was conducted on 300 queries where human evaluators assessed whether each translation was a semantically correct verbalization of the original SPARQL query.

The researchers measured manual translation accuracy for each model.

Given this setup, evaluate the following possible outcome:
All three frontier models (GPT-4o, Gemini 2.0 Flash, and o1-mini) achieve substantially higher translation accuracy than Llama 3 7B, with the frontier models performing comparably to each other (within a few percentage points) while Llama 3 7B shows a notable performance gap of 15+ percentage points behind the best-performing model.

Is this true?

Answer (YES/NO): NO